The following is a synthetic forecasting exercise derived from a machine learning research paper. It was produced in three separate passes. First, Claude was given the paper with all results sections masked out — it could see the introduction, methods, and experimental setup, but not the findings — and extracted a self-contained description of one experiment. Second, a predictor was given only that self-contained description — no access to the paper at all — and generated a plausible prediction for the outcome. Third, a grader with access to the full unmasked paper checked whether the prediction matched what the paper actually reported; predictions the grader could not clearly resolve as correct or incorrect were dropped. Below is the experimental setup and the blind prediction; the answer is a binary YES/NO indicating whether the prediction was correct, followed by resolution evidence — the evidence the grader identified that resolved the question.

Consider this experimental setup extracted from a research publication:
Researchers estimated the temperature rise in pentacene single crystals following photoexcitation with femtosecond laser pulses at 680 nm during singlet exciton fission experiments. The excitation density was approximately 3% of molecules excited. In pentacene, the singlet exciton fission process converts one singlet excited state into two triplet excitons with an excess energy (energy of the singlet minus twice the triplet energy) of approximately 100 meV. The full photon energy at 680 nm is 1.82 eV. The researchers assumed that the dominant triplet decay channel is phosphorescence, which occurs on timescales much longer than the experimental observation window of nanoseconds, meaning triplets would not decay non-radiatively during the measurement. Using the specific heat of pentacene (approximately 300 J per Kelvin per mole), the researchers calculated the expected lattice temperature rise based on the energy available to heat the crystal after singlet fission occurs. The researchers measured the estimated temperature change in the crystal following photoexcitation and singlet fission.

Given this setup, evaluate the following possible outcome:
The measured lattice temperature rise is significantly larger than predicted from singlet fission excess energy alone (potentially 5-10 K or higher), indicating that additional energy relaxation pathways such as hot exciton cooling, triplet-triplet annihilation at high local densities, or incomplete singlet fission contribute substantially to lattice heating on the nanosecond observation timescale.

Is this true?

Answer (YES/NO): NO